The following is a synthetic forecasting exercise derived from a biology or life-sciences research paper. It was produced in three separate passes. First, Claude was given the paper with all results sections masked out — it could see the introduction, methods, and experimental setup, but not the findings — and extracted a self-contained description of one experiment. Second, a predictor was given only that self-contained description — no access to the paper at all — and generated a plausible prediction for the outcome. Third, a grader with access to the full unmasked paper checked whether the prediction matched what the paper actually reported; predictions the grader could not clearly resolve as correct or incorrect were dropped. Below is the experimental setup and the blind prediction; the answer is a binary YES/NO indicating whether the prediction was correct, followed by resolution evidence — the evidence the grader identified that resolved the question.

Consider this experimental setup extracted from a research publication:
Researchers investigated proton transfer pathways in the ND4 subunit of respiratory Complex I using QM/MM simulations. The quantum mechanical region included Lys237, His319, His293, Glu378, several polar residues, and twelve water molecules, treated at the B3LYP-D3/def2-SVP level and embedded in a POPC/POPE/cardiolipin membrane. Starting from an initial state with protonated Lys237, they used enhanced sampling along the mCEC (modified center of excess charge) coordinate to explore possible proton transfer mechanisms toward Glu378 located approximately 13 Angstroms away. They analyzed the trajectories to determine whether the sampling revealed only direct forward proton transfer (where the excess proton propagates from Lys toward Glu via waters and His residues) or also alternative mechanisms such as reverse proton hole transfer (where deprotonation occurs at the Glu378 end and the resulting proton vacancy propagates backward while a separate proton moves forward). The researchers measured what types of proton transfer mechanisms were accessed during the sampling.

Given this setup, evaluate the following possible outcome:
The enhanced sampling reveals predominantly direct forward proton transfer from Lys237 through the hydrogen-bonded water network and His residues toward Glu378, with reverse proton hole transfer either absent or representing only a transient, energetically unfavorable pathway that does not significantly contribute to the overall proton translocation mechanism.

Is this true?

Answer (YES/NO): NO